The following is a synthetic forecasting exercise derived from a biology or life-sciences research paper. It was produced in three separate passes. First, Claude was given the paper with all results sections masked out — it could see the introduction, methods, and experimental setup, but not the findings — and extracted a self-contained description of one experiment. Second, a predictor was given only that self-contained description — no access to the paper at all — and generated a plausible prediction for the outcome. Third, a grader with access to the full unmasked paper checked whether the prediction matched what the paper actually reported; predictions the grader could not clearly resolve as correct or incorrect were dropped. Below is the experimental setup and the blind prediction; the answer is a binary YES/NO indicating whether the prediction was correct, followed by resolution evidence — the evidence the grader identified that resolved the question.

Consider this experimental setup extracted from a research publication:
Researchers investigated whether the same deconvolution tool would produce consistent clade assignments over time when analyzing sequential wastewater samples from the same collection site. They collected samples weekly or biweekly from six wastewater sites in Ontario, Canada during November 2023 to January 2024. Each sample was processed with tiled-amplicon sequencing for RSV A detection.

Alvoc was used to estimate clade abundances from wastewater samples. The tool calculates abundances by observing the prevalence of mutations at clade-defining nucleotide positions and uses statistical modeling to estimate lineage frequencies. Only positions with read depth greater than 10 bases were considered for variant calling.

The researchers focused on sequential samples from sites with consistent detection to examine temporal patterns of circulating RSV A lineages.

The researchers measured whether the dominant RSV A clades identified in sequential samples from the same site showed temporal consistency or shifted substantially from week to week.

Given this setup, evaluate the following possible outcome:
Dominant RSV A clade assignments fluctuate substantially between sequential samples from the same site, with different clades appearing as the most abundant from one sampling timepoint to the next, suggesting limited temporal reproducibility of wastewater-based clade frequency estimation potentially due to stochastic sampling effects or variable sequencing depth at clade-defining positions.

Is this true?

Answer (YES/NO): NO